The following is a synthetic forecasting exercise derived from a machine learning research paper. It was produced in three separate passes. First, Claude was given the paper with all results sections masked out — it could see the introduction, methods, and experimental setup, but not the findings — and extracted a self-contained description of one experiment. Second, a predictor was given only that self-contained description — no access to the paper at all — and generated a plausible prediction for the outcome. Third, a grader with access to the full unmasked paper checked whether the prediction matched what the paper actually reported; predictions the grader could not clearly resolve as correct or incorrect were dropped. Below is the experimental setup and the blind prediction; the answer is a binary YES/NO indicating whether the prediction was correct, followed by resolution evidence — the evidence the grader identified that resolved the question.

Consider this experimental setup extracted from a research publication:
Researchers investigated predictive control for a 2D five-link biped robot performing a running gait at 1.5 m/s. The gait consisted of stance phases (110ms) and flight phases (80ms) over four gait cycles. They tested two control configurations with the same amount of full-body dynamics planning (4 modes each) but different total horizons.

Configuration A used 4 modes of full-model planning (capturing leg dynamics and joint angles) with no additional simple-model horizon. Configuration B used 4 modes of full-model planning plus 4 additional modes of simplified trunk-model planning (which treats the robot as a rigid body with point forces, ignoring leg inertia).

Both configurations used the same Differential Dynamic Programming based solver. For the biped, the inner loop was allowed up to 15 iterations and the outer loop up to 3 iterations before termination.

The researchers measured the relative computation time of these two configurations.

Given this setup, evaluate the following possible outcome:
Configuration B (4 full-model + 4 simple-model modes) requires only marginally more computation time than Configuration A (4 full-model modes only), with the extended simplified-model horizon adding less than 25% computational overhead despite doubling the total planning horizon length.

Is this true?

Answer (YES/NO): NO